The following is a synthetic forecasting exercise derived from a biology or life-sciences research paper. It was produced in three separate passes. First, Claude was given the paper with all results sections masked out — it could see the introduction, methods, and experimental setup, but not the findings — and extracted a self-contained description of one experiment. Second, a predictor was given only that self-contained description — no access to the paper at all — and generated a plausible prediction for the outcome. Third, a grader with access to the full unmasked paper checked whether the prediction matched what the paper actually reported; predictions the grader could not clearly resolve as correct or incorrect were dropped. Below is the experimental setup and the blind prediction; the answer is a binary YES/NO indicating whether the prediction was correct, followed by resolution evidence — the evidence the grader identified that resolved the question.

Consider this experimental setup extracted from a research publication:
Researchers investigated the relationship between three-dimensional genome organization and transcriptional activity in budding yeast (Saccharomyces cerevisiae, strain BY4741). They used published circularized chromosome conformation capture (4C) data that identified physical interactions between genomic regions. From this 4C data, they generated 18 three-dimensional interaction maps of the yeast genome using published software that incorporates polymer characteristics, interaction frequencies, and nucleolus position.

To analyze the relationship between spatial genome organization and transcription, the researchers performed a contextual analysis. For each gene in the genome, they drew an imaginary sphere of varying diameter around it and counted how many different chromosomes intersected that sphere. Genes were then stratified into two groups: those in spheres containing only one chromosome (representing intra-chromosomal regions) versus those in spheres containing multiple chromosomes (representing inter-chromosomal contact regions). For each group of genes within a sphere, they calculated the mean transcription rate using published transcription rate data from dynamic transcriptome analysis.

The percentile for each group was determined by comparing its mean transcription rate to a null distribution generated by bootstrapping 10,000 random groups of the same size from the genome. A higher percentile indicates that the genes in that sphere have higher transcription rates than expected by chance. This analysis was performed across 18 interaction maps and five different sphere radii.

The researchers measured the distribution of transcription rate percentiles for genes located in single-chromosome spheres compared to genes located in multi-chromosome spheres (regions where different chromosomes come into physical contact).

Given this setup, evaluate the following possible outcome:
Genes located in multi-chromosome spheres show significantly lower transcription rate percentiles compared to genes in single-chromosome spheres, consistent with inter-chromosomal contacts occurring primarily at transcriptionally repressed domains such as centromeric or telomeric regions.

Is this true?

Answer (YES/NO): NO